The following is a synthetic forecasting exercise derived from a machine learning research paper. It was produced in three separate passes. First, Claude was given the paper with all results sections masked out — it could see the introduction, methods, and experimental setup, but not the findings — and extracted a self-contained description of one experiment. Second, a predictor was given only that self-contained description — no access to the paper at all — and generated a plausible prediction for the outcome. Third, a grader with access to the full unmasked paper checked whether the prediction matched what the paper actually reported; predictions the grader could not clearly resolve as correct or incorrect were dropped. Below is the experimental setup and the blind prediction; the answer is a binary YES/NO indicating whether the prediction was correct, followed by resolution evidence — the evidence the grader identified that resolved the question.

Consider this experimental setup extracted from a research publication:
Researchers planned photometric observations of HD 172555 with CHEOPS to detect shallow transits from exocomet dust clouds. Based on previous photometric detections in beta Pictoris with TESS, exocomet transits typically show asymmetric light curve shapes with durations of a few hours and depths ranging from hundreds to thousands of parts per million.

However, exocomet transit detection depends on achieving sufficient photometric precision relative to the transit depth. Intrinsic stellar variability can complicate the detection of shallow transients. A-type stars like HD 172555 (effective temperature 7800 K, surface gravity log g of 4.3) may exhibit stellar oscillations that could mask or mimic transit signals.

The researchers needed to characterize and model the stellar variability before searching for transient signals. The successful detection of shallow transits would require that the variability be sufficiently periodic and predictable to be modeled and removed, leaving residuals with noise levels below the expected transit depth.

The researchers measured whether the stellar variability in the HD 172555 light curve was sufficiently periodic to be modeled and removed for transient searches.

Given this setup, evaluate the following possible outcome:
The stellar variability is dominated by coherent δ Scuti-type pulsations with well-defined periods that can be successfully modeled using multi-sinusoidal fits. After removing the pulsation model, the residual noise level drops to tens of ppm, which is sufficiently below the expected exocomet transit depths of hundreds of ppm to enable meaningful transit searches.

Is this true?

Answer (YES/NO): NO